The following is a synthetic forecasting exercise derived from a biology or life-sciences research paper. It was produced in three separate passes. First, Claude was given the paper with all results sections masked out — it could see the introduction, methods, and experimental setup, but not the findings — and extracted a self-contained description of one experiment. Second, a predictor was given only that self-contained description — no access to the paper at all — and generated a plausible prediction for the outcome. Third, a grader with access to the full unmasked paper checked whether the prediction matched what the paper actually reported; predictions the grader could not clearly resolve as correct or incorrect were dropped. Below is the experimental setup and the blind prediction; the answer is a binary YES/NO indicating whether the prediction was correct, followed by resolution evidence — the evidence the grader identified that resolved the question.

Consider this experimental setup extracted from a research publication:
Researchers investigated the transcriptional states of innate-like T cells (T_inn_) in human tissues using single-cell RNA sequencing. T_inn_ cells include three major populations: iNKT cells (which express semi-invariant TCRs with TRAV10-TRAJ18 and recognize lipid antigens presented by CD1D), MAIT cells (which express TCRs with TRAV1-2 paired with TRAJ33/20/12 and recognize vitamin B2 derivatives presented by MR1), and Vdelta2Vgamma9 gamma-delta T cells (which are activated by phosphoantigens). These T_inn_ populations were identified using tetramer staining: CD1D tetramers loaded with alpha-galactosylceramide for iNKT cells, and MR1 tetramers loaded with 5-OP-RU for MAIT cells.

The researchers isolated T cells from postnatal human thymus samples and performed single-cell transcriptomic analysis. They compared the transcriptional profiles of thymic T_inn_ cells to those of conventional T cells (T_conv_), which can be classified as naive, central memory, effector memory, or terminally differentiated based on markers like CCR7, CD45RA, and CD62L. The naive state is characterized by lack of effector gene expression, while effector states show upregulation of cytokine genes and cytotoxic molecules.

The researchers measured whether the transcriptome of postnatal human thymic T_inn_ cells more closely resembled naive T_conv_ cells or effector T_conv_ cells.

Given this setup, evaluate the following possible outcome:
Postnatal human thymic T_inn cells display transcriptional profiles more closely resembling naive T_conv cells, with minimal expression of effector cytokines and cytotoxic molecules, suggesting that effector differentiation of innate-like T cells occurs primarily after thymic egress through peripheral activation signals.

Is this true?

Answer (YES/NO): NO